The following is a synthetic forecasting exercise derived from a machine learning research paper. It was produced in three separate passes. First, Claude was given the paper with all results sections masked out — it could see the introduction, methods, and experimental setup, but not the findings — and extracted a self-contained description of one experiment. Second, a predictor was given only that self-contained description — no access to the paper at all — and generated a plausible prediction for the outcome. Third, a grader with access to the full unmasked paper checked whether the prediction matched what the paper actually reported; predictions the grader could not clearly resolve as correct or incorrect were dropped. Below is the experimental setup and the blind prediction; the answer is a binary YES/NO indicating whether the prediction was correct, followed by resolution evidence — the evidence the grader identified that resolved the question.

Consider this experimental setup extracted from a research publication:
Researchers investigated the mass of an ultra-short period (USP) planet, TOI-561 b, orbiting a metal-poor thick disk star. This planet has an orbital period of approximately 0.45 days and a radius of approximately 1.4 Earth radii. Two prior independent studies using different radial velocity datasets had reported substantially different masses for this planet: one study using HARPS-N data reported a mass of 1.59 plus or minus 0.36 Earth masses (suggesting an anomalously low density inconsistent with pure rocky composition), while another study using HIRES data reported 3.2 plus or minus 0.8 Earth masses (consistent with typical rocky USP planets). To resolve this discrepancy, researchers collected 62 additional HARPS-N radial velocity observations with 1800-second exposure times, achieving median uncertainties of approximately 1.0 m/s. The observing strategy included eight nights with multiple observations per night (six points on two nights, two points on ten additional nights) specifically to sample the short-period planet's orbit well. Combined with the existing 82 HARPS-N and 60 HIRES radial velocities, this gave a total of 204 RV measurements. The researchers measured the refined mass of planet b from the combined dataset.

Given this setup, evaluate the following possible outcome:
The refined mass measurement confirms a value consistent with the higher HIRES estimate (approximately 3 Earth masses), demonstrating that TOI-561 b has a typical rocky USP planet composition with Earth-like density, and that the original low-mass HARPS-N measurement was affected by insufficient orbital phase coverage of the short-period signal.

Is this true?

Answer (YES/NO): NO